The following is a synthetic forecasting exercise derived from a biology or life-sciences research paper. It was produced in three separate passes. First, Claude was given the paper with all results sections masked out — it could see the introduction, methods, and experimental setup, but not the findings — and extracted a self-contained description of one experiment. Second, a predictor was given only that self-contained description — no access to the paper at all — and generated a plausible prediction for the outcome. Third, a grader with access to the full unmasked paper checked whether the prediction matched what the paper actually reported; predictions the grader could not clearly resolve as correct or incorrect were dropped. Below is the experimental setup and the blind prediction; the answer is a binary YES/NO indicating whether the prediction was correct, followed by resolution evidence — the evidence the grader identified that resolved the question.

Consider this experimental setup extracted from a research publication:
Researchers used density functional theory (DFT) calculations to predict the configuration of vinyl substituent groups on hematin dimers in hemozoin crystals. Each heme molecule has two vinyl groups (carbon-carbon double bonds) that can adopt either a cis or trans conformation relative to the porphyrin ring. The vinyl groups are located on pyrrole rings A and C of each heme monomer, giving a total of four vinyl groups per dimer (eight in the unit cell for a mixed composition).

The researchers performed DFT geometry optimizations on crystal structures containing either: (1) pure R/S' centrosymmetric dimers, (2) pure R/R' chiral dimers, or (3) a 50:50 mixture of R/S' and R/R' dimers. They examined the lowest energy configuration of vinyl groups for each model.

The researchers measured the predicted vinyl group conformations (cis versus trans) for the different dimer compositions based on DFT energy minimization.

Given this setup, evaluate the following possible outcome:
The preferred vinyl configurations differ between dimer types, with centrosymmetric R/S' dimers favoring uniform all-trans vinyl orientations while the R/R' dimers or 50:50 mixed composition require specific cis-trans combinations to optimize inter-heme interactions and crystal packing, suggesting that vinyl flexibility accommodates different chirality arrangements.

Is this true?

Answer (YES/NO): NO